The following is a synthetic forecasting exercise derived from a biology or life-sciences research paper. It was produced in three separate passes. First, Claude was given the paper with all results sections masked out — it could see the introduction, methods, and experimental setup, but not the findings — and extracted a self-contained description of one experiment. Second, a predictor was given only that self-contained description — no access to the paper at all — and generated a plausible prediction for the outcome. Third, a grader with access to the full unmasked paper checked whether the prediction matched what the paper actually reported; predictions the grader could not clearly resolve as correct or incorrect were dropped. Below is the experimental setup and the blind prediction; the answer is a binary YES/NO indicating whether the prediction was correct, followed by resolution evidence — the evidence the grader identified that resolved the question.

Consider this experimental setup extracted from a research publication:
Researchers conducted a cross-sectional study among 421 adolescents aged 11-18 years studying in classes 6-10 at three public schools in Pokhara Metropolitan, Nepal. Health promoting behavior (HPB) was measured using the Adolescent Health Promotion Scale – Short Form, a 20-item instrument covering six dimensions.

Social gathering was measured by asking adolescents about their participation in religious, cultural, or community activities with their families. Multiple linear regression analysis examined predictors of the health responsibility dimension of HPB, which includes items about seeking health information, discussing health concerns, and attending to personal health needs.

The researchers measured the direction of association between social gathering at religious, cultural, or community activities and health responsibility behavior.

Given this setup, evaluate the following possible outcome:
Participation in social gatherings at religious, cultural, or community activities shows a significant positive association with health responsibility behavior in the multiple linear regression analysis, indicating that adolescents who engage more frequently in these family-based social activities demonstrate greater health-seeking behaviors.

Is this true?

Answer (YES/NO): NO